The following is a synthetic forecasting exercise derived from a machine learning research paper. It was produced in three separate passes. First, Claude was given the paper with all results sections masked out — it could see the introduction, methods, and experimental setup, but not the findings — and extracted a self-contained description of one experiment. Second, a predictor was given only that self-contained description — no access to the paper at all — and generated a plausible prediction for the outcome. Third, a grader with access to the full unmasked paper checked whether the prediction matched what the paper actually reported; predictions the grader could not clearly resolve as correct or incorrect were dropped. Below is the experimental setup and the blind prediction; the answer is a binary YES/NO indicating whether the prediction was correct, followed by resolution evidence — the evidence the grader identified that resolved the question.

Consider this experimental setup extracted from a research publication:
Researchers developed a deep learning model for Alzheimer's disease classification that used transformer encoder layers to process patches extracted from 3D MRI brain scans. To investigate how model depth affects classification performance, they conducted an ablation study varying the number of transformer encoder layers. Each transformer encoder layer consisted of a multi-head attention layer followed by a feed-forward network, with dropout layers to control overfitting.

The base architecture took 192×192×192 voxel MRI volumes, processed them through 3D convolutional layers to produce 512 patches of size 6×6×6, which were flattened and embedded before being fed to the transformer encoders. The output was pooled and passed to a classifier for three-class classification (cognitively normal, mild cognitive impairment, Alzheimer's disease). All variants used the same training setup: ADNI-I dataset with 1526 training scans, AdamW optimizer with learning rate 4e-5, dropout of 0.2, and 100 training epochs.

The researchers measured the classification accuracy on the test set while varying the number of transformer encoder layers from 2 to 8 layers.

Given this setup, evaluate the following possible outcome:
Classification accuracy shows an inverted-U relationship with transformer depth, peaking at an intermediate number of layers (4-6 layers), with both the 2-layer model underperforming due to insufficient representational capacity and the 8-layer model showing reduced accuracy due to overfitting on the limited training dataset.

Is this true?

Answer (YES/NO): NO